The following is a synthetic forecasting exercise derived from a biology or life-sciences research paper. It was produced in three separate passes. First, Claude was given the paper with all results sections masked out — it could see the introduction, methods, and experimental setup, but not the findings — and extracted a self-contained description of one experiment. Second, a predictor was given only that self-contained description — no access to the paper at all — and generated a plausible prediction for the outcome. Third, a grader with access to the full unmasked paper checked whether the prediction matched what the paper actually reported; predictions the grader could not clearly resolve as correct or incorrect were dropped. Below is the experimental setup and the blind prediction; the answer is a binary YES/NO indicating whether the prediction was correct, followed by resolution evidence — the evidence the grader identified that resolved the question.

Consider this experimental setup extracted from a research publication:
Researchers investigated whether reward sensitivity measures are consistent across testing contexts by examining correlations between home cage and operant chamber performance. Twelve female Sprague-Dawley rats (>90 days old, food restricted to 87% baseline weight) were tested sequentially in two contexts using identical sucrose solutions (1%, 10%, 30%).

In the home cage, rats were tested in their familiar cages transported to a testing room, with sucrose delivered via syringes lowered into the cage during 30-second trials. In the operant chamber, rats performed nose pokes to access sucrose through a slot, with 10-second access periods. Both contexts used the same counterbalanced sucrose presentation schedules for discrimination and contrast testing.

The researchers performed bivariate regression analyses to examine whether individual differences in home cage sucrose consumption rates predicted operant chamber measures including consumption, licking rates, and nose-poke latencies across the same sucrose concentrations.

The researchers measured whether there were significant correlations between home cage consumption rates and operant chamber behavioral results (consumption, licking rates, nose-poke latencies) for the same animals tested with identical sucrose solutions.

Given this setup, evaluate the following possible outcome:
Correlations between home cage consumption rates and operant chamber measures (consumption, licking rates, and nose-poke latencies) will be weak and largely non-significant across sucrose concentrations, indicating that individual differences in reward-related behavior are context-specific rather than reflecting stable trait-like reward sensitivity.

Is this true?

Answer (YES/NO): YES